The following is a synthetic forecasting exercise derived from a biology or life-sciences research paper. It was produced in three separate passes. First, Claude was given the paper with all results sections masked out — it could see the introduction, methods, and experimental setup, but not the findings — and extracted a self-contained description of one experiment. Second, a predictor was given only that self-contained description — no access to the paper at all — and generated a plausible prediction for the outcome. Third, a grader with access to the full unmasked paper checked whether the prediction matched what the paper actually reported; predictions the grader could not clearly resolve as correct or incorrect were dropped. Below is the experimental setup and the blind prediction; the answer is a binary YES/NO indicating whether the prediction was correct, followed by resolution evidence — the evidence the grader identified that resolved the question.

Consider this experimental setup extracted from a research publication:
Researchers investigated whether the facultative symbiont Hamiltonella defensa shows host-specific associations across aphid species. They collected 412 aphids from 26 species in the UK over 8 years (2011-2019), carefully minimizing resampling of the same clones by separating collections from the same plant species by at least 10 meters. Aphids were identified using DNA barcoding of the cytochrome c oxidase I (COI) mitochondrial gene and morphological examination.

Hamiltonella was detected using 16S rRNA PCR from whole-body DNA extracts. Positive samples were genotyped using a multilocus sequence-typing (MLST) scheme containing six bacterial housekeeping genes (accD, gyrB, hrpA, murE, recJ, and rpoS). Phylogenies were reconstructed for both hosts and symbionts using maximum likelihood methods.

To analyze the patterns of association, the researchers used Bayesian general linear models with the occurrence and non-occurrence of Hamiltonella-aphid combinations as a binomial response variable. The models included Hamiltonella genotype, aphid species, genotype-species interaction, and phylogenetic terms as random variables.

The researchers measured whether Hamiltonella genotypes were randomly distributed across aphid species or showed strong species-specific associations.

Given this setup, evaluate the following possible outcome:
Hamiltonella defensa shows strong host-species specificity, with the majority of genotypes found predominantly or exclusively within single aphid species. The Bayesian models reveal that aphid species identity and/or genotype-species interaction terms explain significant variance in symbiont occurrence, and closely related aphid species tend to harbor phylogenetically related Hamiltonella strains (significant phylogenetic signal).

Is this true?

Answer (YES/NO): NO